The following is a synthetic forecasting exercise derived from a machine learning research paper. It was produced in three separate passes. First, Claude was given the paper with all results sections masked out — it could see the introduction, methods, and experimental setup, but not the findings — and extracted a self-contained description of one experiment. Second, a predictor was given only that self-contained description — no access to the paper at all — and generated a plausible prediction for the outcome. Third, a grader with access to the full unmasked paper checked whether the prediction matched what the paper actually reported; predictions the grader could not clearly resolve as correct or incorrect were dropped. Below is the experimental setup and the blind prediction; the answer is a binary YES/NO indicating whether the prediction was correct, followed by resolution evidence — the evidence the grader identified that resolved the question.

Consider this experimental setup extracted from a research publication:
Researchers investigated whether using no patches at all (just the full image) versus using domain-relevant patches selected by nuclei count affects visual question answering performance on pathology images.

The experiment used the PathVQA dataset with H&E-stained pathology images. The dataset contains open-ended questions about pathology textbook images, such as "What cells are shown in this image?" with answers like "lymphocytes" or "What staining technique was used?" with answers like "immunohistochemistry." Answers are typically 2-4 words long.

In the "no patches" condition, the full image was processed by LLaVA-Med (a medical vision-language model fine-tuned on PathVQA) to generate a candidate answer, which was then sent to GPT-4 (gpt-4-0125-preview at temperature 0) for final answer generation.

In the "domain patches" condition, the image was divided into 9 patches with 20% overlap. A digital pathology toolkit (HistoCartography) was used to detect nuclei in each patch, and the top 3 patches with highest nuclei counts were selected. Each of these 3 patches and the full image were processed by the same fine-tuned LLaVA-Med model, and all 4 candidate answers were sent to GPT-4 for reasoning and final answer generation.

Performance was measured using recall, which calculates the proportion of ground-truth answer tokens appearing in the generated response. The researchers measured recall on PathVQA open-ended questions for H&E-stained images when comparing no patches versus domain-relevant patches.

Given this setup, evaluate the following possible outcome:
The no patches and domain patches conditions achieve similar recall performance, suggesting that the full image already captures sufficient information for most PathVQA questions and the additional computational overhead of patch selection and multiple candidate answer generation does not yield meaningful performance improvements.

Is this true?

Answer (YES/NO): NO